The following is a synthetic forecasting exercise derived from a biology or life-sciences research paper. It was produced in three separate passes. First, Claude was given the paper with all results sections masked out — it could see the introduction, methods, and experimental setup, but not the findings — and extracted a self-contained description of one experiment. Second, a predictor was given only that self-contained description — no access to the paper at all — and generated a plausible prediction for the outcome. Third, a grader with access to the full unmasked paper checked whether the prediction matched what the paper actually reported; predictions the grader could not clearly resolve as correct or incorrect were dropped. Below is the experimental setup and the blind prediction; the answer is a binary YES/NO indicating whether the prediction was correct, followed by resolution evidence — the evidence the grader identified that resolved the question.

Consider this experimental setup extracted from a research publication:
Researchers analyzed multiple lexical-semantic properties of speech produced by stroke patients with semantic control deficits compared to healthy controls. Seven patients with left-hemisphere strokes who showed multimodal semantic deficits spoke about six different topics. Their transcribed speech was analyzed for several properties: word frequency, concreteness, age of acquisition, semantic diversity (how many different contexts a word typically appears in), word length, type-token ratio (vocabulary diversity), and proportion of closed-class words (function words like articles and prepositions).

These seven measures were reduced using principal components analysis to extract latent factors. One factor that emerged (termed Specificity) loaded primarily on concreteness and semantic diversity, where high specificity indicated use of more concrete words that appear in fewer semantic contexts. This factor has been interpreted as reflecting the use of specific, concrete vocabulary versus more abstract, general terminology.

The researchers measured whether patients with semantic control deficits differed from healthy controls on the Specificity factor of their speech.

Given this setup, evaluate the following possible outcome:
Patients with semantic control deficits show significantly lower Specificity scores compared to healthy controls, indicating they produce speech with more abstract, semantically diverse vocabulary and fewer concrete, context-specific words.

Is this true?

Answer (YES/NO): NO